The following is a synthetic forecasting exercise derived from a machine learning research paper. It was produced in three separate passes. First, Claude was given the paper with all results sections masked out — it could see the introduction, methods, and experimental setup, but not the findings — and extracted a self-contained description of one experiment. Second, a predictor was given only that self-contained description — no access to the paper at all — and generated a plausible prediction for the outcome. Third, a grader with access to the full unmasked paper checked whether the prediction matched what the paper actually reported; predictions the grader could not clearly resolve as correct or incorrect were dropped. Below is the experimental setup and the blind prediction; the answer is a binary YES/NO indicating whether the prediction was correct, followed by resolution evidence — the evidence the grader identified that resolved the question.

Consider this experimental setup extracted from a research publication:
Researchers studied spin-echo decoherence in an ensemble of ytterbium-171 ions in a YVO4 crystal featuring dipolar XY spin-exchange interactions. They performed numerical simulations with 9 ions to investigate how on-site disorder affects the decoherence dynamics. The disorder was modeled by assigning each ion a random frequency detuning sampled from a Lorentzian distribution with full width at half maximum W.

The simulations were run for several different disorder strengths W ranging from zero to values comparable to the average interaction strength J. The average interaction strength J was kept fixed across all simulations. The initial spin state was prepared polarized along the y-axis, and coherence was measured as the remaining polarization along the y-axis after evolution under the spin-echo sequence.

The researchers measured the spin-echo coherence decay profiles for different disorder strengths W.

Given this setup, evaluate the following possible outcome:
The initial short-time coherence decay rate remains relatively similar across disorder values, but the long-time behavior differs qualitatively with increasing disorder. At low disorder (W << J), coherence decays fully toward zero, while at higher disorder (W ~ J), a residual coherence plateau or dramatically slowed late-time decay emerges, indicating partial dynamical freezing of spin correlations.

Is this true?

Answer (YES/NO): YES